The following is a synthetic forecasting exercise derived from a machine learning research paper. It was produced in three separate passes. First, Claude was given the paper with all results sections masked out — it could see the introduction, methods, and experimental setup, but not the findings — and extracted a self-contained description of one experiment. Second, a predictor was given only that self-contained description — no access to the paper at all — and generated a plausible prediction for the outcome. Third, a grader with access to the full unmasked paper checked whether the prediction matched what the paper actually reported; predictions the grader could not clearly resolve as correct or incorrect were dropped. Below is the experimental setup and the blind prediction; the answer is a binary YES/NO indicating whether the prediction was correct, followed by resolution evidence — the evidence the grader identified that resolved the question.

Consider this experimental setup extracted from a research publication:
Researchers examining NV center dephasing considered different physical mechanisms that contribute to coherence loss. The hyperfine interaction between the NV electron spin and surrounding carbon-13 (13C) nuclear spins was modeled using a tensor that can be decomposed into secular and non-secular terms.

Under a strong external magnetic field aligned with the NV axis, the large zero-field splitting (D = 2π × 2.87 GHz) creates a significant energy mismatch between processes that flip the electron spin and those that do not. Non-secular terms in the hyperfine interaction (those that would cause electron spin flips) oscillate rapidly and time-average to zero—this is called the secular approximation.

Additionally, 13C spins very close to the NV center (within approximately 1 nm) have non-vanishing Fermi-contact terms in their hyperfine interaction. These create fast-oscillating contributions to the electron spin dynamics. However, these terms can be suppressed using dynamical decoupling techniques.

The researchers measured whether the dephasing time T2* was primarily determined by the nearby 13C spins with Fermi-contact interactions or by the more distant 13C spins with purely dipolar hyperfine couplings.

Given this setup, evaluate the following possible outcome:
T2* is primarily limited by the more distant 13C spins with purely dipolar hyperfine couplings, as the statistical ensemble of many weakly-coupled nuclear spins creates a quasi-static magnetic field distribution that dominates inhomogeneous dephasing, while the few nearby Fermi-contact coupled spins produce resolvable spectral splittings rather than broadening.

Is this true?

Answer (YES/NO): YES